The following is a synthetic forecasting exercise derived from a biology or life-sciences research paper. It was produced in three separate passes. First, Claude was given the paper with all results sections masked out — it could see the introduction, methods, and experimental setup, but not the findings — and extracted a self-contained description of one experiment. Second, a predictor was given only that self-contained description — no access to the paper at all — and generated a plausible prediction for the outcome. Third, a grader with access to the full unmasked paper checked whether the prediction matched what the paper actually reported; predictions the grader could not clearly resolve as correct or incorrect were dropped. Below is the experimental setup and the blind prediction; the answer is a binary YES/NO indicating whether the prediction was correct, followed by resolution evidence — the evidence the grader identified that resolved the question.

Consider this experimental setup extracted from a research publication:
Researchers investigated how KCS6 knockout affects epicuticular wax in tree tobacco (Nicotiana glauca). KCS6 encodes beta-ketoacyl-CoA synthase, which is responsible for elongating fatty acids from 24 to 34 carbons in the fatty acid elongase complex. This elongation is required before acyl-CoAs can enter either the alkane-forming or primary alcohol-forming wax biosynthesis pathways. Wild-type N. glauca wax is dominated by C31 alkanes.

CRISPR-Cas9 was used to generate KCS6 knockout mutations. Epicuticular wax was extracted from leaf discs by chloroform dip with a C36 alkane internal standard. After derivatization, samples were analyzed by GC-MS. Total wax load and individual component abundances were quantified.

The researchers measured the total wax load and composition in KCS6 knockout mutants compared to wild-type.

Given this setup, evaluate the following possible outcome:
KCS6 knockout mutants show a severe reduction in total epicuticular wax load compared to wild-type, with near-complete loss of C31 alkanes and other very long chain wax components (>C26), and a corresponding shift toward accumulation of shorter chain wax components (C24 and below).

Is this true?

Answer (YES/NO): YES